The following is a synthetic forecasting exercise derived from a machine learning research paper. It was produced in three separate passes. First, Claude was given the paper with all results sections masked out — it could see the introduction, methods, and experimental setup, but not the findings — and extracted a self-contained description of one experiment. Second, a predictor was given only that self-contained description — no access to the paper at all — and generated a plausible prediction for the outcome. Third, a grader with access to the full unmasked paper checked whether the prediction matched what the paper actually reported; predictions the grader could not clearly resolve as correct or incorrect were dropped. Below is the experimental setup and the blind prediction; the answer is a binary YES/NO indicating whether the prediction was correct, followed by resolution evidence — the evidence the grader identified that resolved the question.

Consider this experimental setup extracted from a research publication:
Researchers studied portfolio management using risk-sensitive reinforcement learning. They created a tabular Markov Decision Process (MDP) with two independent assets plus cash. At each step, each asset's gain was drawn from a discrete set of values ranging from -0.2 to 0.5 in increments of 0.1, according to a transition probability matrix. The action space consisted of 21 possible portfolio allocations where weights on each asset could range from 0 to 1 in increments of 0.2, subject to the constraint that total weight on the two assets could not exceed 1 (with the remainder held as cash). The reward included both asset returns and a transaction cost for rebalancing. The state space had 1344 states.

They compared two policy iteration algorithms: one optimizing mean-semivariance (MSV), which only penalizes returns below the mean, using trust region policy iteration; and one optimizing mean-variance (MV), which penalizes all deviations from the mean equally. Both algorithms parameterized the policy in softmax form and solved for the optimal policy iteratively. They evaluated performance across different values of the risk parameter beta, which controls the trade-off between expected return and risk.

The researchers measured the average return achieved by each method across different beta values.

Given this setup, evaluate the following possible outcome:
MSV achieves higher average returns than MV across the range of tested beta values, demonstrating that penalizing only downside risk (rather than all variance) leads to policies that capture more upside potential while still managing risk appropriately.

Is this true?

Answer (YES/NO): YES